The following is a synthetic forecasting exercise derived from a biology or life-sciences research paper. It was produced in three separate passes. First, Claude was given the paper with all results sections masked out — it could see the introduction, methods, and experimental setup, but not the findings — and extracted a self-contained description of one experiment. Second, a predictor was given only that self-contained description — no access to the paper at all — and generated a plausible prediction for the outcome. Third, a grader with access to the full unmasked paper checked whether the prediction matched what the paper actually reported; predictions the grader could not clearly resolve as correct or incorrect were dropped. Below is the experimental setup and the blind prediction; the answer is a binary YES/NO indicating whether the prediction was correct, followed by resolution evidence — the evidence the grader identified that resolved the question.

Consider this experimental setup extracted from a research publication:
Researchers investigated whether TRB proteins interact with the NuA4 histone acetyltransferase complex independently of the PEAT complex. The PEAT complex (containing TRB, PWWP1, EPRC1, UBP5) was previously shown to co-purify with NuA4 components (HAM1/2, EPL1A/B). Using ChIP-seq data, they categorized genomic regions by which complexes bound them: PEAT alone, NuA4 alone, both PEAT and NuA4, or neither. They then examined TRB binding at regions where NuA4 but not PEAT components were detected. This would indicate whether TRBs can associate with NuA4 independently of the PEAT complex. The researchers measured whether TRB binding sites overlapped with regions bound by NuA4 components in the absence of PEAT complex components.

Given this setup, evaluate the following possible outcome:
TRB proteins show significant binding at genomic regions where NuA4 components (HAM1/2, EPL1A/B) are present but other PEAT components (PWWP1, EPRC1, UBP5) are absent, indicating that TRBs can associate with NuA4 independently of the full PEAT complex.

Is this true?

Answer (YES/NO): YES